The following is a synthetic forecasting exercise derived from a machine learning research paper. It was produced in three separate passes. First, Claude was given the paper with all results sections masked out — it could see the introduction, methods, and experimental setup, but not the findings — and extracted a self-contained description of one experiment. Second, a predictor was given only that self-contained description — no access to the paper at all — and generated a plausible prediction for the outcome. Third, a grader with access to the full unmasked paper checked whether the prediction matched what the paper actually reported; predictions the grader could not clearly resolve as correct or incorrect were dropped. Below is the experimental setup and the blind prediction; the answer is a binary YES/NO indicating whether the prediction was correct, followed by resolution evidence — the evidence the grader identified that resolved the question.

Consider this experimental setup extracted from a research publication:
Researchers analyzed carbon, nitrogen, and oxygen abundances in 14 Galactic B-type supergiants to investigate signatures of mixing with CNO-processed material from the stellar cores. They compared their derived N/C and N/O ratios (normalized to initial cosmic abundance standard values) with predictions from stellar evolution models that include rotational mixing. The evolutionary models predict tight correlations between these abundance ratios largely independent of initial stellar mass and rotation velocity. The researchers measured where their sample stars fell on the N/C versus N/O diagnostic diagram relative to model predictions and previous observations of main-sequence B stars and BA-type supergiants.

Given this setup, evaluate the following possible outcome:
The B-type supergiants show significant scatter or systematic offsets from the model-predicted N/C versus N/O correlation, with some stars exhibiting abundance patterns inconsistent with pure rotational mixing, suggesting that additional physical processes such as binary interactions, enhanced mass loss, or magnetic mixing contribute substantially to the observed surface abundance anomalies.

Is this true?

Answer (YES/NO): NO